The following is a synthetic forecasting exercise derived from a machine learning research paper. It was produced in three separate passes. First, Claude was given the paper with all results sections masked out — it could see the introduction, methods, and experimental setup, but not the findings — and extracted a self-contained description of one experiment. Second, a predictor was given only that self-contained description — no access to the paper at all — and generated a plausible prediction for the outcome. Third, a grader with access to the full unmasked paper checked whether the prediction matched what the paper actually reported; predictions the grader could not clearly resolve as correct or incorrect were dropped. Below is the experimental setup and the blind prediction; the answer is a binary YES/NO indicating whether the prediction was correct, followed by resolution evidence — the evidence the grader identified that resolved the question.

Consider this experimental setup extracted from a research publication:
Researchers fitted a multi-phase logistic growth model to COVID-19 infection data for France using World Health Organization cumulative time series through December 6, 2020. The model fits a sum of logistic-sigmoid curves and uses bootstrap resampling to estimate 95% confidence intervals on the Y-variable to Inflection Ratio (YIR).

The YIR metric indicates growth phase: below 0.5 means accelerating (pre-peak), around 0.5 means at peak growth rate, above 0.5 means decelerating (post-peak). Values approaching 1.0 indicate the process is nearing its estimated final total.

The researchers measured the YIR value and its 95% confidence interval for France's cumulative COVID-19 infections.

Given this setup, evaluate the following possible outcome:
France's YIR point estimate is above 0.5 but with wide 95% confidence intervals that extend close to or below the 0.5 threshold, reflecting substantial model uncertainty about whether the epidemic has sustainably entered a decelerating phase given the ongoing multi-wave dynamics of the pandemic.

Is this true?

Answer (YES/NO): NO